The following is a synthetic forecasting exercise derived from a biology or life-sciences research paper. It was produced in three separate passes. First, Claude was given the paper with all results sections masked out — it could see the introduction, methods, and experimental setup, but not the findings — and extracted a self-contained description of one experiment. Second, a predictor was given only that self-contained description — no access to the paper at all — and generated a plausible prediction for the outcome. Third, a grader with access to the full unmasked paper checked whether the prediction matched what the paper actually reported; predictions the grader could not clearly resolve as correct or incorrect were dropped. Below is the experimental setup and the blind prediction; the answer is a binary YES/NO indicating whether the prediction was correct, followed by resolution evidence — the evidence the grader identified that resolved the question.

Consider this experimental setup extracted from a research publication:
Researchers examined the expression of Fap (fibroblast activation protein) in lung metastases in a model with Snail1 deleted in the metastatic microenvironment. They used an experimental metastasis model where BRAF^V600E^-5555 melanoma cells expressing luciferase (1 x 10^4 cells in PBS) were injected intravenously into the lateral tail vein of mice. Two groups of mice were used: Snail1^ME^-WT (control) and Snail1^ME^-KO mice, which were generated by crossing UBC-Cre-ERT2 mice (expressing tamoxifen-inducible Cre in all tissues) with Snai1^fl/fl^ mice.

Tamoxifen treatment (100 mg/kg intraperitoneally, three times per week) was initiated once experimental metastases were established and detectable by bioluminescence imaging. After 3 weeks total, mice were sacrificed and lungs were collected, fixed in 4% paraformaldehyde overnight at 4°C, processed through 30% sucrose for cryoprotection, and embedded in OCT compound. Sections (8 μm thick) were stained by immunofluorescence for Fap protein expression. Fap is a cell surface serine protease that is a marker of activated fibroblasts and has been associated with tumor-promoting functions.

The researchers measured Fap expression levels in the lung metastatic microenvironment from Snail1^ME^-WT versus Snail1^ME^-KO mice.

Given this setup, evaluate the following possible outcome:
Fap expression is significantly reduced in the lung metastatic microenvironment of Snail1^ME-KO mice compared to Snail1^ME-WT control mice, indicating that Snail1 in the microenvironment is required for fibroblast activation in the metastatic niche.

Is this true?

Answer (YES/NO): YES